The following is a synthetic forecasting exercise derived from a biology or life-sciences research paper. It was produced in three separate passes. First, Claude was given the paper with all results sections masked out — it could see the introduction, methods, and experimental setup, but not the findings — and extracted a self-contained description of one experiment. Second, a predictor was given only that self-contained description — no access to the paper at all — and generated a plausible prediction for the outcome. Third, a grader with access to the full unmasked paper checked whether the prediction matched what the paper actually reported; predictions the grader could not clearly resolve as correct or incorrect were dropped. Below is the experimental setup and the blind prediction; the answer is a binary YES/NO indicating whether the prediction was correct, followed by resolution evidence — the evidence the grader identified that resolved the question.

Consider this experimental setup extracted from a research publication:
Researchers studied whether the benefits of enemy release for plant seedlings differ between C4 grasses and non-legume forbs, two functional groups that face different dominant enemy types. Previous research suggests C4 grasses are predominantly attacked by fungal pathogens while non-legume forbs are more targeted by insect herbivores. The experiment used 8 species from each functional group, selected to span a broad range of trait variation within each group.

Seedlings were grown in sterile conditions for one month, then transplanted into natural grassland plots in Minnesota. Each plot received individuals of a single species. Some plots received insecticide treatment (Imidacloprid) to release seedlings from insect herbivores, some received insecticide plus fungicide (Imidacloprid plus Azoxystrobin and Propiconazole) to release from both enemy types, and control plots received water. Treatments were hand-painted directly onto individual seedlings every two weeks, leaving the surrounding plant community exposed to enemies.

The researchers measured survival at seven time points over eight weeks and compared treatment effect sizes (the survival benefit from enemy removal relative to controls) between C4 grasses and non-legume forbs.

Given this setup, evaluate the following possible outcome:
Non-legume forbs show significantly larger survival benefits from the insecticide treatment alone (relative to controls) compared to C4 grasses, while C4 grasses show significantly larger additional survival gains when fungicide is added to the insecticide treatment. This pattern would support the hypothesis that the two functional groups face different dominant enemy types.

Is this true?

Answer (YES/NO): NO